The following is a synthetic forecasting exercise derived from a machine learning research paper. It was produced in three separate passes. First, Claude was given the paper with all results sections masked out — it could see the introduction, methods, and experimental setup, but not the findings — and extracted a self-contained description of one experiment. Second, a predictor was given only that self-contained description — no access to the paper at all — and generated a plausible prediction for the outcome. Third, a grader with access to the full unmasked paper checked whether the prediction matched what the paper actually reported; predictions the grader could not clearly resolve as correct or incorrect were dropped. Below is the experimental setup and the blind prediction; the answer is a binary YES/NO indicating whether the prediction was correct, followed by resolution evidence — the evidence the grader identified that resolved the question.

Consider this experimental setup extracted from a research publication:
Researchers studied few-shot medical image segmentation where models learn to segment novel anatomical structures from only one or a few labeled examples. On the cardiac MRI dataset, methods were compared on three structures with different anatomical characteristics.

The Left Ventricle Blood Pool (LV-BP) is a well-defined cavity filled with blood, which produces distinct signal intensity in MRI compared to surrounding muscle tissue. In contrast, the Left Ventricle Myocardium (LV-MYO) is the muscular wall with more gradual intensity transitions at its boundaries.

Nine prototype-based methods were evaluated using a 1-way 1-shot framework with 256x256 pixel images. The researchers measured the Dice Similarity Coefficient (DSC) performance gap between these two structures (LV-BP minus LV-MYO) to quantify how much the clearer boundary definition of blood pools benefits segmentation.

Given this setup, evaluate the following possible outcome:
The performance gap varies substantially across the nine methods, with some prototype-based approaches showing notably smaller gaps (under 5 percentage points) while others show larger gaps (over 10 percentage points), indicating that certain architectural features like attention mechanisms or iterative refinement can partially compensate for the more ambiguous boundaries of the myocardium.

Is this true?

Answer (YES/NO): NO